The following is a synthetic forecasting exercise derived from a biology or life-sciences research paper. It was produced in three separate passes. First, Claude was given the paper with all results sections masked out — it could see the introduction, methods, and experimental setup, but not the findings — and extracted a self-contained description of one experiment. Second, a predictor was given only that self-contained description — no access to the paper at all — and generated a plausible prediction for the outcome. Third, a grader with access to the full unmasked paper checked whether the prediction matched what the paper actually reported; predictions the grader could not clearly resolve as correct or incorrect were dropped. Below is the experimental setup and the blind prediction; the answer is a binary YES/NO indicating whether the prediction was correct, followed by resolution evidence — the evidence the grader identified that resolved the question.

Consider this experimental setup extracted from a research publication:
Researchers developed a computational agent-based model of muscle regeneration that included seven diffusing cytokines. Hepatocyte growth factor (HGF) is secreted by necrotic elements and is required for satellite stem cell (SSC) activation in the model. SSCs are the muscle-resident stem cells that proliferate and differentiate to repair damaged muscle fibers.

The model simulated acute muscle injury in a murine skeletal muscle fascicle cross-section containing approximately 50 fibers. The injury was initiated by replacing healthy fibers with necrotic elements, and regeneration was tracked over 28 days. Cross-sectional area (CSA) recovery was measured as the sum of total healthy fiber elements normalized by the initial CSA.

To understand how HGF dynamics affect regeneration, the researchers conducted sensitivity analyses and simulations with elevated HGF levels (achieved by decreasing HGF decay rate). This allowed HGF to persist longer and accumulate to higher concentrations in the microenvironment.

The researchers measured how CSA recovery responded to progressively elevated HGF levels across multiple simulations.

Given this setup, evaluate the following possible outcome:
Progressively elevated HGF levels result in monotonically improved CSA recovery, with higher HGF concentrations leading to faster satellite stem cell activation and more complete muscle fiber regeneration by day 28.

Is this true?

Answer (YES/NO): NO